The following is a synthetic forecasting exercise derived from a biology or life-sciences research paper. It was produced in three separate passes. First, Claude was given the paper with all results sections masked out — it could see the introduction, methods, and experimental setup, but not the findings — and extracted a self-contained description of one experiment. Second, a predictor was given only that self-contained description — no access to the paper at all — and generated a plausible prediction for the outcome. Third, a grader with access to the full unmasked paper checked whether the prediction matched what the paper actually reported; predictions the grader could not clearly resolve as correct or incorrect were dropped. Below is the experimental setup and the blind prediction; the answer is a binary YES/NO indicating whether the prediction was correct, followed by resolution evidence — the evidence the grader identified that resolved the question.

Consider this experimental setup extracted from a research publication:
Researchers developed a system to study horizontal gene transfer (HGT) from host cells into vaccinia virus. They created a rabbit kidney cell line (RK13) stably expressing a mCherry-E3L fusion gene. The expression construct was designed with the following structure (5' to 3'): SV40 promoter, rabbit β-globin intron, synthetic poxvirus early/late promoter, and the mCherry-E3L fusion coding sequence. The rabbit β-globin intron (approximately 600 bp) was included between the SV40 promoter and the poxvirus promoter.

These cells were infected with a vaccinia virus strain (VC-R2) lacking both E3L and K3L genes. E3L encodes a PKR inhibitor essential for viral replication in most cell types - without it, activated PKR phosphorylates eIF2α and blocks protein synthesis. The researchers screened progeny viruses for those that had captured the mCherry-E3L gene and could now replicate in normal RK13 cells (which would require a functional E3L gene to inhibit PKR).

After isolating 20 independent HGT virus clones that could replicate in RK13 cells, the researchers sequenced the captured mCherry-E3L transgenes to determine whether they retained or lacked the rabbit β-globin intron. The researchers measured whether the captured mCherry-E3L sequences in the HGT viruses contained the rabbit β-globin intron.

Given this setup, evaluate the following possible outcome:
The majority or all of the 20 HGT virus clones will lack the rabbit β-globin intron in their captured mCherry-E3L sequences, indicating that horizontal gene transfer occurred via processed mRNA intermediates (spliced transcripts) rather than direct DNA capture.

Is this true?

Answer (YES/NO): YES